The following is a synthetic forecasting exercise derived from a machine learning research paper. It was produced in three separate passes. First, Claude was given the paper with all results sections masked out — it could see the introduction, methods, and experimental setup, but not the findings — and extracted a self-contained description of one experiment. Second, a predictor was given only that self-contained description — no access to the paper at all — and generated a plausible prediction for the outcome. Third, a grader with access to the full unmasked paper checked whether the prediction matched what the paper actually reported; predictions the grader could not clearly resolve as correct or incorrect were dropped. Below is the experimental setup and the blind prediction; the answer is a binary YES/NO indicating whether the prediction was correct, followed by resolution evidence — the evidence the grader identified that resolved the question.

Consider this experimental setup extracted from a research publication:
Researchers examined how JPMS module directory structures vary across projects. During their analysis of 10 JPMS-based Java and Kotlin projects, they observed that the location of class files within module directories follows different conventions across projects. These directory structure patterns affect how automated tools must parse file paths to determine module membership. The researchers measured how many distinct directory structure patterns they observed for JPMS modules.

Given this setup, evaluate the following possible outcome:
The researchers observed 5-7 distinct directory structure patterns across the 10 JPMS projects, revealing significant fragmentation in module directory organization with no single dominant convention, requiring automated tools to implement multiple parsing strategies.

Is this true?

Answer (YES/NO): NO